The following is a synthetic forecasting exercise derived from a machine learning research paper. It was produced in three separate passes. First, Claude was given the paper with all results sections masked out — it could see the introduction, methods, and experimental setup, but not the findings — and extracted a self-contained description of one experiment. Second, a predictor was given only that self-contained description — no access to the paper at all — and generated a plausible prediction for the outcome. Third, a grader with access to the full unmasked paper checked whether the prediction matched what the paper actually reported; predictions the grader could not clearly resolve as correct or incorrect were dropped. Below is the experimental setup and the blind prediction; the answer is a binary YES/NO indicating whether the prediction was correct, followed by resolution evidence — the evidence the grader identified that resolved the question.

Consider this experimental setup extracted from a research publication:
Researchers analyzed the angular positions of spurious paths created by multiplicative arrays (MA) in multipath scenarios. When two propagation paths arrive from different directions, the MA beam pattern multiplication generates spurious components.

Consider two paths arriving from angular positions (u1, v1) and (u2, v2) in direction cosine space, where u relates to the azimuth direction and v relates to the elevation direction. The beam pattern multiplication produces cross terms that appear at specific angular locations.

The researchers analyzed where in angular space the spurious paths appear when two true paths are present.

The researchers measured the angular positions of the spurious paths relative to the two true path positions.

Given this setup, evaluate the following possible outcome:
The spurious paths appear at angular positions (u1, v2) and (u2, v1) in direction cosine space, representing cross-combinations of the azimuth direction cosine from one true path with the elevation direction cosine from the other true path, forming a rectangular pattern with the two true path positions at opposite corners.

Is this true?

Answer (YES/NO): YES